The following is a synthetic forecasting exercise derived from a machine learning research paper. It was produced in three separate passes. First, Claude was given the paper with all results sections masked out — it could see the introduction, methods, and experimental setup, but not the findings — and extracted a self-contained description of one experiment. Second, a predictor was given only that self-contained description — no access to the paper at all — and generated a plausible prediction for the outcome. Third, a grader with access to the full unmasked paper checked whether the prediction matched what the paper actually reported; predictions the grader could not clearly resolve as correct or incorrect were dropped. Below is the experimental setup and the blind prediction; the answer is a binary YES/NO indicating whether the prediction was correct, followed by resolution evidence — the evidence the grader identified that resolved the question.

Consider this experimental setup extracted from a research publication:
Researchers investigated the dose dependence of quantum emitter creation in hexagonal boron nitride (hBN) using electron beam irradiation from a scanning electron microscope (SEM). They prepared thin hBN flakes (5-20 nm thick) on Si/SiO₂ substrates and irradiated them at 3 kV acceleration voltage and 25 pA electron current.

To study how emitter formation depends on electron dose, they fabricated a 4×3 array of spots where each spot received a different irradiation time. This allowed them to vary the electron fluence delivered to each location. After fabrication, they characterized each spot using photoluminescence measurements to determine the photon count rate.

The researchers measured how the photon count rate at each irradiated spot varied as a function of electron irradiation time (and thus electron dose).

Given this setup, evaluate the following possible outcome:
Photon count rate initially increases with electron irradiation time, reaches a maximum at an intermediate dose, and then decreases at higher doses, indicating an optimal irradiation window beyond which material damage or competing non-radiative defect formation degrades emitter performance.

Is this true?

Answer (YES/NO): NO